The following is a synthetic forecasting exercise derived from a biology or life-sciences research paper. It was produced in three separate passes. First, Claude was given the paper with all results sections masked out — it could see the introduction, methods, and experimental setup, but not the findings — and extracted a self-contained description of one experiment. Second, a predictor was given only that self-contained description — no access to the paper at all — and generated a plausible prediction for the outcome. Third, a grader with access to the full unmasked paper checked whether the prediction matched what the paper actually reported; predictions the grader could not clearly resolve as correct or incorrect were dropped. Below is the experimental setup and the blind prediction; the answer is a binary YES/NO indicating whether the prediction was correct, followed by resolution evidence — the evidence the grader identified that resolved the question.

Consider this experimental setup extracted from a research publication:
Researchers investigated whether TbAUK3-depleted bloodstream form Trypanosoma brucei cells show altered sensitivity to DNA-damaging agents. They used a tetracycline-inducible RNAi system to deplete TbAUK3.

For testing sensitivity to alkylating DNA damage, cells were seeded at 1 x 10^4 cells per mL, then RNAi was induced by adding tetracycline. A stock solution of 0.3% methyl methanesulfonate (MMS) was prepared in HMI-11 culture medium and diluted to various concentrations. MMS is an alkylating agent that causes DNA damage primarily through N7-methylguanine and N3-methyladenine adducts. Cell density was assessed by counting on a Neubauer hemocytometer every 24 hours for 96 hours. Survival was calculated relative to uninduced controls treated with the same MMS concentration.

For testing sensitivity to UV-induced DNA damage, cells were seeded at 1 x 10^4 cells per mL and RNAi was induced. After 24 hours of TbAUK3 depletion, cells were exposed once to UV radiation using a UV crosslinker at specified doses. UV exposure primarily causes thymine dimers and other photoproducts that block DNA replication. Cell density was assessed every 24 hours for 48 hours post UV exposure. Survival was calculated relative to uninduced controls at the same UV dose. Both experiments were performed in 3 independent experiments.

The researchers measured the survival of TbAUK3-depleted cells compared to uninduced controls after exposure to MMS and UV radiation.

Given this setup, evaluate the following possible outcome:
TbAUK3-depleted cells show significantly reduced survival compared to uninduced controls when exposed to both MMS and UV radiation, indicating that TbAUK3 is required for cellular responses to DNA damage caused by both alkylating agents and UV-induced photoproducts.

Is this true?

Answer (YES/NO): NO